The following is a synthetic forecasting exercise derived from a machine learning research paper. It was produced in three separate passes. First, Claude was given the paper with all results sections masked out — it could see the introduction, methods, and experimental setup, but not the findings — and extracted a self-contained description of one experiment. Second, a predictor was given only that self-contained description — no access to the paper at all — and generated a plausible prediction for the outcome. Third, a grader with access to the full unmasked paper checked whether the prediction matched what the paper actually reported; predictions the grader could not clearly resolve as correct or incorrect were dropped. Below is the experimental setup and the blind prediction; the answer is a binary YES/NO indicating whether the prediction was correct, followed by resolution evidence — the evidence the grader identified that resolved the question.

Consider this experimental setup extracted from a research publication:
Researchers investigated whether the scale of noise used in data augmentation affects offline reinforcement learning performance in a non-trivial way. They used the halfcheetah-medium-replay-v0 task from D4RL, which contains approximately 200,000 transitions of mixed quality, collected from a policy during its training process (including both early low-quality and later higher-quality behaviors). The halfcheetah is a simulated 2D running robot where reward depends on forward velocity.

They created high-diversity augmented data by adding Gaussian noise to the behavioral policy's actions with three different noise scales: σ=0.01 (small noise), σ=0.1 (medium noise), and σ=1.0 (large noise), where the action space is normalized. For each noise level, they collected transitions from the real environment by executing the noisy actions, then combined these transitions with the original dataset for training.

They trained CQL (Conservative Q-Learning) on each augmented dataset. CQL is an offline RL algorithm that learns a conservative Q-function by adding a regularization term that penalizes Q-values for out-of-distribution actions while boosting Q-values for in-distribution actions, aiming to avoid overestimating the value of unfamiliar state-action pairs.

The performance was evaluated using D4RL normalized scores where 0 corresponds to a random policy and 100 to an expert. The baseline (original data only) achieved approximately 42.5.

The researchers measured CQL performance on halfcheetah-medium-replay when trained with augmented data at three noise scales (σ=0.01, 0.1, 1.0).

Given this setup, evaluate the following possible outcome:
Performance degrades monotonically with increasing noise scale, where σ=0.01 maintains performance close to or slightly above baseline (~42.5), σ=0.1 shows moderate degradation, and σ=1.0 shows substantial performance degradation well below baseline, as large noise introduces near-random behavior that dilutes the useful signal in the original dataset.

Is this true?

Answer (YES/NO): NO